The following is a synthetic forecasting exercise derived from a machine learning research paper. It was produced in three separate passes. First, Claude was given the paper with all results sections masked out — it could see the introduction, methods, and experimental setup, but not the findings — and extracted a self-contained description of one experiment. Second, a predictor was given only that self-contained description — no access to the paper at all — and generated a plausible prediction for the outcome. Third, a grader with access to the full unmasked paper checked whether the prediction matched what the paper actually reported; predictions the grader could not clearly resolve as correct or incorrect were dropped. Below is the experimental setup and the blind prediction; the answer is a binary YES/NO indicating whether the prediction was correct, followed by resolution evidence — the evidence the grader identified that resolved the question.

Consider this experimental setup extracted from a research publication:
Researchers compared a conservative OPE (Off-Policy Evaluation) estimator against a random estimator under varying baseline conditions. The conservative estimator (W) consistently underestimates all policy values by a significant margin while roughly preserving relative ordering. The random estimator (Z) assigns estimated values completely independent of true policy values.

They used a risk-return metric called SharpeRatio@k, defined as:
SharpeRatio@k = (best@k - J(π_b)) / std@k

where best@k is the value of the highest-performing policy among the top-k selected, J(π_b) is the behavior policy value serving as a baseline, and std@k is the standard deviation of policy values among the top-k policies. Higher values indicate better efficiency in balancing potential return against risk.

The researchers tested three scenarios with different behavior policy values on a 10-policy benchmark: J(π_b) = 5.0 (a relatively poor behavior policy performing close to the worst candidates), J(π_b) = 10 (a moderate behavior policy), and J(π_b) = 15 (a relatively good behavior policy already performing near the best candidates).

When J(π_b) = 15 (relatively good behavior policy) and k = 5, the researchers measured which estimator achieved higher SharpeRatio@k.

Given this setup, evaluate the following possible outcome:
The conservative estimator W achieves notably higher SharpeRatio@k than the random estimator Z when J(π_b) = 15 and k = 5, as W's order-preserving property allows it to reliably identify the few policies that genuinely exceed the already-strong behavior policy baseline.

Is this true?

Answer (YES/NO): NO